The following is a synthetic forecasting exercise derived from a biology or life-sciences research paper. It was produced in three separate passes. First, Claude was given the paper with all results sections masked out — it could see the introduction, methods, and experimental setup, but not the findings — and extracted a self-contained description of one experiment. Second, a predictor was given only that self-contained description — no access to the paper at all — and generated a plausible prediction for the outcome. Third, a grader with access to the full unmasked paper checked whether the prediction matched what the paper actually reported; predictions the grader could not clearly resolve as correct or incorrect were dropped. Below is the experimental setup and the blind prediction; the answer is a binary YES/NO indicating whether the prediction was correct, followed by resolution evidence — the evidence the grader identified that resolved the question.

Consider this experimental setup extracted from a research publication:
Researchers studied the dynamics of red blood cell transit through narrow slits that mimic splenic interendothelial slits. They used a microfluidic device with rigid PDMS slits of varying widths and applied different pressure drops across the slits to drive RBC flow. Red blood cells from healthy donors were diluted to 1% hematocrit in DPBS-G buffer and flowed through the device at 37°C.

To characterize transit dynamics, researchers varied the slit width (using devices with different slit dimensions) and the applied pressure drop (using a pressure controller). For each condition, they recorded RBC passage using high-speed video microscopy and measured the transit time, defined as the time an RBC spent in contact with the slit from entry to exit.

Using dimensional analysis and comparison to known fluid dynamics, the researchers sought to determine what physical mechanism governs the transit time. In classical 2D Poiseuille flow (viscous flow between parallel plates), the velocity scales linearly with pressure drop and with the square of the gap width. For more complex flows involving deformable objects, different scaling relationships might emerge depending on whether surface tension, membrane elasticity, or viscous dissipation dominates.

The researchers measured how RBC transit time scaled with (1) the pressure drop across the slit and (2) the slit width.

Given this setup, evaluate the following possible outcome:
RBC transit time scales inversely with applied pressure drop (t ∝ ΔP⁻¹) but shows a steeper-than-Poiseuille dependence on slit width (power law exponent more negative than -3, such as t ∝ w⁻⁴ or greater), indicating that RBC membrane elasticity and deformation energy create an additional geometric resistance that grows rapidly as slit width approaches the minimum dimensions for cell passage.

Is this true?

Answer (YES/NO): NO